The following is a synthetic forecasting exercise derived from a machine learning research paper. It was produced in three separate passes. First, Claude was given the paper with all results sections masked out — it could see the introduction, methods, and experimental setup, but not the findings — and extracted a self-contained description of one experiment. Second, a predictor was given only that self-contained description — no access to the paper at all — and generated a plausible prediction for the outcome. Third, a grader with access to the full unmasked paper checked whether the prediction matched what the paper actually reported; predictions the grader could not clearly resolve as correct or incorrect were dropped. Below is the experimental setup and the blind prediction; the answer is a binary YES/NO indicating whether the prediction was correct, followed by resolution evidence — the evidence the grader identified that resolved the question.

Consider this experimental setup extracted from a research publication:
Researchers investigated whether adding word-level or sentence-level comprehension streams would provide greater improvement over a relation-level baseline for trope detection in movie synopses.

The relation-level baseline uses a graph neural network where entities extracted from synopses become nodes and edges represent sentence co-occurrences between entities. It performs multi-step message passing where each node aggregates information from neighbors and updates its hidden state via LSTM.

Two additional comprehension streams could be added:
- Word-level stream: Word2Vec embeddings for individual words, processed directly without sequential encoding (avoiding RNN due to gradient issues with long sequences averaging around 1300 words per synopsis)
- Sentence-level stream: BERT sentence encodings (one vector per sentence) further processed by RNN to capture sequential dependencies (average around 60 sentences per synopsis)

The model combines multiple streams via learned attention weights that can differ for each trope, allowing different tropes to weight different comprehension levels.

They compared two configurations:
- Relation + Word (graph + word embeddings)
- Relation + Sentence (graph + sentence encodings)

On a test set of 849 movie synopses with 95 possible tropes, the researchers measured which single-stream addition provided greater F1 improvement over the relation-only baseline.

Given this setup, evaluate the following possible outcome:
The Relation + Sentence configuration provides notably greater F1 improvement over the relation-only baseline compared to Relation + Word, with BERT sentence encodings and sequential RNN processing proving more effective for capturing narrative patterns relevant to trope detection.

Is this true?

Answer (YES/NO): YES